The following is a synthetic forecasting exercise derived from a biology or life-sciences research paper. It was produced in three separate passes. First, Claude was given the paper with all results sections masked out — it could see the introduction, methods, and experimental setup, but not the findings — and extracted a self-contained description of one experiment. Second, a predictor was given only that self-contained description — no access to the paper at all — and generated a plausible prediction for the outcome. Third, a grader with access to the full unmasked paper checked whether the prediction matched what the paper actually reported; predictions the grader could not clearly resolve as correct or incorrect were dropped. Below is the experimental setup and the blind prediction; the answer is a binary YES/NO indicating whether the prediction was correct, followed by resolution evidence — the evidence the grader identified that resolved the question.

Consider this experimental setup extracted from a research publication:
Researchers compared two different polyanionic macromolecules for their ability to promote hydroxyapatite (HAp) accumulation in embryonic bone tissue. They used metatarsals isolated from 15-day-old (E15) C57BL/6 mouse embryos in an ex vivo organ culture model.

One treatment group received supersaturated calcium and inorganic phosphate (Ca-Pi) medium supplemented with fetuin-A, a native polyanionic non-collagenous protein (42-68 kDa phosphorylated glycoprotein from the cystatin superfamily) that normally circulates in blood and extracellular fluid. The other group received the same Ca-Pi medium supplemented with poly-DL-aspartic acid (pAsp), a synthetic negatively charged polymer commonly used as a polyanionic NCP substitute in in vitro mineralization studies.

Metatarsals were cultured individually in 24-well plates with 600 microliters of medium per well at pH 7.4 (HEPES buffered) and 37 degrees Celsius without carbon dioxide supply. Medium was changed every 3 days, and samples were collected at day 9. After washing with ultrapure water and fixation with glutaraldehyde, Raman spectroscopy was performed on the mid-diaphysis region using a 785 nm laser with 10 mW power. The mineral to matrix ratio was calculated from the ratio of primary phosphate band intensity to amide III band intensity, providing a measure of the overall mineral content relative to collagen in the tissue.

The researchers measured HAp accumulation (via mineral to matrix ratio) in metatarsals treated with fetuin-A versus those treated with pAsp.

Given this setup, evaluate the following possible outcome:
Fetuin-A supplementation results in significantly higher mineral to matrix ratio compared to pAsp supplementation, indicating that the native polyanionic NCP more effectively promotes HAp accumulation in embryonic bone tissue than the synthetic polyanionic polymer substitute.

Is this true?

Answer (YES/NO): YES